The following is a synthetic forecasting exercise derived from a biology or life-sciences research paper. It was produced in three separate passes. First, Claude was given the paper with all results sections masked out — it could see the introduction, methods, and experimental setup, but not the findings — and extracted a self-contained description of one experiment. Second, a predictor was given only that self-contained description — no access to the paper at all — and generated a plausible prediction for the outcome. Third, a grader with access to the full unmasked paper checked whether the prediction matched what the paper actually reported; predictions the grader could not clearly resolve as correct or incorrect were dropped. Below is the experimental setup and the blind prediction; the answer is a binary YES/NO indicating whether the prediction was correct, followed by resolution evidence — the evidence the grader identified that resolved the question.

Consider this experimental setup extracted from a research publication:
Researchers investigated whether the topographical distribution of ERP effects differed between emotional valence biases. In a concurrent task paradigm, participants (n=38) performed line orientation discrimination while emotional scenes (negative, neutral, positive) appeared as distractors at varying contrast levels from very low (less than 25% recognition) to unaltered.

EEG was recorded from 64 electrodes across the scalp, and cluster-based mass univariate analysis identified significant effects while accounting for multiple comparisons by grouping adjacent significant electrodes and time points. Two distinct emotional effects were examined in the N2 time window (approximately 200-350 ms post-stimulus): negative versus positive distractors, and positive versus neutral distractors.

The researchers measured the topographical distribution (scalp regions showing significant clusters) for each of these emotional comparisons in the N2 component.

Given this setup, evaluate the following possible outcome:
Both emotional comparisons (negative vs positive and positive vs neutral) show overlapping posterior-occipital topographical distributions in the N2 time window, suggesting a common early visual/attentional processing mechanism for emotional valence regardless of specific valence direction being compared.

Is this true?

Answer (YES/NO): NO